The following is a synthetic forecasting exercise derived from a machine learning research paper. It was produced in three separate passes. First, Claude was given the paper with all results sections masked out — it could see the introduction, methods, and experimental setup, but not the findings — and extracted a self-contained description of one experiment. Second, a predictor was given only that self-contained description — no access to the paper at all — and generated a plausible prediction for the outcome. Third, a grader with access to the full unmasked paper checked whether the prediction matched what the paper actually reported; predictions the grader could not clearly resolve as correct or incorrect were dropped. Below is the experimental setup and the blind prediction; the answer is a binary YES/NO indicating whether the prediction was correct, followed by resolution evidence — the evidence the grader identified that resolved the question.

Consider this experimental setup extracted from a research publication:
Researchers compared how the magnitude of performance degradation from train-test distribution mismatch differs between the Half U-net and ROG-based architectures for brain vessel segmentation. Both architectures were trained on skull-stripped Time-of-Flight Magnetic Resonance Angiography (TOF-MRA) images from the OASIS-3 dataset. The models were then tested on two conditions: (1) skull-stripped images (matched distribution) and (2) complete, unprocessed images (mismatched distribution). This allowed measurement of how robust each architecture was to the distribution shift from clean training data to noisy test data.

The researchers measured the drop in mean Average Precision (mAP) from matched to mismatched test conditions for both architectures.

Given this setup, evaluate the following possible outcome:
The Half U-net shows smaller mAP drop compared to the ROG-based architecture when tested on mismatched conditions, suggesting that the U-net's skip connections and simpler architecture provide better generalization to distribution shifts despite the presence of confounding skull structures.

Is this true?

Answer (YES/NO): NO